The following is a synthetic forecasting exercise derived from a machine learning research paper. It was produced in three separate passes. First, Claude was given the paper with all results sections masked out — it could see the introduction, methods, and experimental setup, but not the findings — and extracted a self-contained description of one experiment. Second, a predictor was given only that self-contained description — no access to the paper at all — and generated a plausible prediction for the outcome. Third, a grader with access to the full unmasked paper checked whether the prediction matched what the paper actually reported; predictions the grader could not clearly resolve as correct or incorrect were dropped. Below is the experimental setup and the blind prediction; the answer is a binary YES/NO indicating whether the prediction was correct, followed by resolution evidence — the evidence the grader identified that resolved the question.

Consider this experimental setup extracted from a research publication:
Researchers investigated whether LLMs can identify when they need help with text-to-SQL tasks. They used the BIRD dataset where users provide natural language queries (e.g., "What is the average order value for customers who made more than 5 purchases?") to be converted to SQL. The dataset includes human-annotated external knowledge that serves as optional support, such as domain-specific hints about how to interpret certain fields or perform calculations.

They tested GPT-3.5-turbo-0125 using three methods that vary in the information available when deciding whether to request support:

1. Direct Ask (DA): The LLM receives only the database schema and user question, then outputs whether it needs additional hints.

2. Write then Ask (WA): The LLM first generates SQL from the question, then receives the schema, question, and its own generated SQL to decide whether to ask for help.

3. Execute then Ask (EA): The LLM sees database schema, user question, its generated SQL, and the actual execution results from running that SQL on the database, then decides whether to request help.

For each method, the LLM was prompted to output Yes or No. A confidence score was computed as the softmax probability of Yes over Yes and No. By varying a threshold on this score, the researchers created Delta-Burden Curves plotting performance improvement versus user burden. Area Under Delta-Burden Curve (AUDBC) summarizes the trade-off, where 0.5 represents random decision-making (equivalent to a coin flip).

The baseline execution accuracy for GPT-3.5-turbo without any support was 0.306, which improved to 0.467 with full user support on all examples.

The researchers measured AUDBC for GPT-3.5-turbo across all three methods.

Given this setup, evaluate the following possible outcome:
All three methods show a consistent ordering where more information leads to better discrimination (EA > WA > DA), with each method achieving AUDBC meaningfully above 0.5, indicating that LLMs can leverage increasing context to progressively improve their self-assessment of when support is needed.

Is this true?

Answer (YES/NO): NO